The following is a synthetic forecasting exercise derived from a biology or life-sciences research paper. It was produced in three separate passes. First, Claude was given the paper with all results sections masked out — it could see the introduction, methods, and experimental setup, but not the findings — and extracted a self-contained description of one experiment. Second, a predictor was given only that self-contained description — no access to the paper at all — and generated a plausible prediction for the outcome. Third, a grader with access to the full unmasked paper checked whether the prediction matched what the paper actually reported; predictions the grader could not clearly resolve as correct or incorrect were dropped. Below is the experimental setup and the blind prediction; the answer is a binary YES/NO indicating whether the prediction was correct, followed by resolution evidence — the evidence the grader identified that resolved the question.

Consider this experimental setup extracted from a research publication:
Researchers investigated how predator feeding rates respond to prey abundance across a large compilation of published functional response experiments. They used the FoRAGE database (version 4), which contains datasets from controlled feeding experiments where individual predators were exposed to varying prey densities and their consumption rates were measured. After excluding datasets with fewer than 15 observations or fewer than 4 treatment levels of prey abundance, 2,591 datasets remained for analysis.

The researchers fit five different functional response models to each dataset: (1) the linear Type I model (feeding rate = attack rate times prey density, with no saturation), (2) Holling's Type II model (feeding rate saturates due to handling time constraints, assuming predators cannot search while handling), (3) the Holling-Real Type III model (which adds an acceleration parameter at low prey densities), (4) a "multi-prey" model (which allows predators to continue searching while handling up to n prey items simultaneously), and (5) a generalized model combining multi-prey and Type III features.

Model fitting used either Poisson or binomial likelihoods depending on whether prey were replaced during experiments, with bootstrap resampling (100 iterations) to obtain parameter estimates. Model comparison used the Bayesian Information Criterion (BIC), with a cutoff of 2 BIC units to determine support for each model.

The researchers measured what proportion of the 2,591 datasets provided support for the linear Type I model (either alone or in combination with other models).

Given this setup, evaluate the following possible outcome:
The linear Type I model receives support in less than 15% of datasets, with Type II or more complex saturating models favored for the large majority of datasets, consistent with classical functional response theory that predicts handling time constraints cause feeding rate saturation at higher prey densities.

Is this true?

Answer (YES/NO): NO